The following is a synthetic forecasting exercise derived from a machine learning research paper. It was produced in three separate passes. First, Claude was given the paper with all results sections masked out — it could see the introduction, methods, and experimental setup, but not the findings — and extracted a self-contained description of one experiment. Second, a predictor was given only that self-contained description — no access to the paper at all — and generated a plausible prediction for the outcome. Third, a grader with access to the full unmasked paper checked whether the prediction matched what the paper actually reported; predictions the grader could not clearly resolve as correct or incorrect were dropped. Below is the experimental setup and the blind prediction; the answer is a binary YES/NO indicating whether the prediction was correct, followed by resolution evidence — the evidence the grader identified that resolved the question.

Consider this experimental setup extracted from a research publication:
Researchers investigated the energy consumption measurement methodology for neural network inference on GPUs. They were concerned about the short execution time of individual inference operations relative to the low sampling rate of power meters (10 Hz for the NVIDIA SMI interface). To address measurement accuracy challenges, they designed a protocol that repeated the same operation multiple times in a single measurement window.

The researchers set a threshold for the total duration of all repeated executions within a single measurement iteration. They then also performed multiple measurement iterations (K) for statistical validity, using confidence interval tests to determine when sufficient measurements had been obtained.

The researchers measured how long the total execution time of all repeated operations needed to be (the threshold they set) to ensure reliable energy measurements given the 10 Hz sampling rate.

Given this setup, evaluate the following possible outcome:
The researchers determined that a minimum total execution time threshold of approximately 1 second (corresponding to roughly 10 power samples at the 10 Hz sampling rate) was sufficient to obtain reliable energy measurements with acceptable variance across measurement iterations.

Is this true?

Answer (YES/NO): NO